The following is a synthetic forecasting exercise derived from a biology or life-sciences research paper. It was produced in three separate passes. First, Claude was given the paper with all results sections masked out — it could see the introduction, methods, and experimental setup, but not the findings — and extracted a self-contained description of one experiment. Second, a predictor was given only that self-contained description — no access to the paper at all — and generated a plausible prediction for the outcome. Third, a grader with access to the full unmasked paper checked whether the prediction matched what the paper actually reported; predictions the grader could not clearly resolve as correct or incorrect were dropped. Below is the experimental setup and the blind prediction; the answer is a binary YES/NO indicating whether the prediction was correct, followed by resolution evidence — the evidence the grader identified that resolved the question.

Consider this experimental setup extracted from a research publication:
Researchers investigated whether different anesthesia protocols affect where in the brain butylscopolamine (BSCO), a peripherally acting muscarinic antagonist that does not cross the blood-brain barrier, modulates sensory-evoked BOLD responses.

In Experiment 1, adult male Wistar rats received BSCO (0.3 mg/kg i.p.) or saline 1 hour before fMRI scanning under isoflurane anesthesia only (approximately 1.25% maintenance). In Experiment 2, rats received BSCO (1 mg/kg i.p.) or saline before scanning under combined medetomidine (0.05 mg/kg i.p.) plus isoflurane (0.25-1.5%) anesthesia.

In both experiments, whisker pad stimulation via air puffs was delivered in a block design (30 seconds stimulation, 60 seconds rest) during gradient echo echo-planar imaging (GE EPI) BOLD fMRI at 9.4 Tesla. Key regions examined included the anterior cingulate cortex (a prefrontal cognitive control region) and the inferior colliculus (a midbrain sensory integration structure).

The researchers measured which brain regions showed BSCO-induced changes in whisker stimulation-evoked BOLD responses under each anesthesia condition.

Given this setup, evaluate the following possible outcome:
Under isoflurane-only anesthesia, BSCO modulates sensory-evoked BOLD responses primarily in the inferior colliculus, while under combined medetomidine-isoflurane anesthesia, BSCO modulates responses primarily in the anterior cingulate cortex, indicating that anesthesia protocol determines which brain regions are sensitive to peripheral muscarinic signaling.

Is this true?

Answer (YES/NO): NO